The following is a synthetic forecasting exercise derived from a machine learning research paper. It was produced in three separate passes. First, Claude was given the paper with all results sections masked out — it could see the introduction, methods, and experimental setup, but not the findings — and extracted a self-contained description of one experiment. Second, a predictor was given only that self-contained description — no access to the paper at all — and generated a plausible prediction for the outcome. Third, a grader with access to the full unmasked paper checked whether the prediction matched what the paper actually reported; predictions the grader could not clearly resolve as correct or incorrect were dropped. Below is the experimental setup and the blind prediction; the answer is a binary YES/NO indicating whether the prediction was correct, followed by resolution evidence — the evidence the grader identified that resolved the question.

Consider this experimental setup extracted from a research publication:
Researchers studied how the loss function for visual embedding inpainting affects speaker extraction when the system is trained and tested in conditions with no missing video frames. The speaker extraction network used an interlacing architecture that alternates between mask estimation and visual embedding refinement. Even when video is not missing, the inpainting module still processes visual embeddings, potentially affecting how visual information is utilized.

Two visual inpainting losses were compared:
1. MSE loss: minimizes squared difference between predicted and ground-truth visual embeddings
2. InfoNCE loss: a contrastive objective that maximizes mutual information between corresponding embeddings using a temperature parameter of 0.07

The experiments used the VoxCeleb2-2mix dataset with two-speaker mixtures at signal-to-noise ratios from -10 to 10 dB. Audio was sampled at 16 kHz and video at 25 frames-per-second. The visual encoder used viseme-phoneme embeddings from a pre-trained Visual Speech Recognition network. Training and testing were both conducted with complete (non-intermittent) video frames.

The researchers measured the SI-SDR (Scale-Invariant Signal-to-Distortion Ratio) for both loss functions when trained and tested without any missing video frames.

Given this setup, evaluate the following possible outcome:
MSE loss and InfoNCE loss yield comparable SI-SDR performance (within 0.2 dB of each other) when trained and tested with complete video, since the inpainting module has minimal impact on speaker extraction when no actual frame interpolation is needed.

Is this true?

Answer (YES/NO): NO